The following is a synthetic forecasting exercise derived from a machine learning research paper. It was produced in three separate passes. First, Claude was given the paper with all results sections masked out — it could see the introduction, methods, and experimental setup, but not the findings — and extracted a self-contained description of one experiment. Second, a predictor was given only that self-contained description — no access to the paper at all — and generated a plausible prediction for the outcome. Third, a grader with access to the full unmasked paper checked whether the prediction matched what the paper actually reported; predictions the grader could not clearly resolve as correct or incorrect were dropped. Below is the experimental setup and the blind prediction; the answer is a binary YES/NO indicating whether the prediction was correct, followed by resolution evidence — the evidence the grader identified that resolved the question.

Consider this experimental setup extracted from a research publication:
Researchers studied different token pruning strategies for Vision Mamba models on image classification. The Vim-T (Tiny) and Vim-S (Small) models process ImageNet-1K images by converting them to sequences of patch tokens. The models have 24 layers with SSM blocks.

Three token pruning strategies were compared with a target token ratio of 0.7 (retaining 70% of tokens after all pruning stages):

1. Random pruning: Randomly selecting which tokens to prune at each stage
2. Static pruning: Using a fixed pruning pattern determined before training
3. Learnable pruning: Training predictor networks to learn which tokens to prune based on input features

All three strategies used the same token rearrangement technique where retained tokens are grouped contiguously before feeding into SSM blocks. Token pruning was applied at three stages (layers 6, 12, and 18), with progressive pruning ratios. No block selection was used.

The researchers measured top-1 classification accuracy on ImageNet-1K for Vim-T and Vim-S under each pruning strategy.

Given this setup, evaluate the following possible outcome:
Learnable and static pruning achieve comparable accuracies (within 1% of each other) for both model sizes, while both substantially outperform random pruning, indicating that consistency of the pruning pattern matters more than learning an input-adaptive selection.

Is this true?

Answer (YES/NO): NO